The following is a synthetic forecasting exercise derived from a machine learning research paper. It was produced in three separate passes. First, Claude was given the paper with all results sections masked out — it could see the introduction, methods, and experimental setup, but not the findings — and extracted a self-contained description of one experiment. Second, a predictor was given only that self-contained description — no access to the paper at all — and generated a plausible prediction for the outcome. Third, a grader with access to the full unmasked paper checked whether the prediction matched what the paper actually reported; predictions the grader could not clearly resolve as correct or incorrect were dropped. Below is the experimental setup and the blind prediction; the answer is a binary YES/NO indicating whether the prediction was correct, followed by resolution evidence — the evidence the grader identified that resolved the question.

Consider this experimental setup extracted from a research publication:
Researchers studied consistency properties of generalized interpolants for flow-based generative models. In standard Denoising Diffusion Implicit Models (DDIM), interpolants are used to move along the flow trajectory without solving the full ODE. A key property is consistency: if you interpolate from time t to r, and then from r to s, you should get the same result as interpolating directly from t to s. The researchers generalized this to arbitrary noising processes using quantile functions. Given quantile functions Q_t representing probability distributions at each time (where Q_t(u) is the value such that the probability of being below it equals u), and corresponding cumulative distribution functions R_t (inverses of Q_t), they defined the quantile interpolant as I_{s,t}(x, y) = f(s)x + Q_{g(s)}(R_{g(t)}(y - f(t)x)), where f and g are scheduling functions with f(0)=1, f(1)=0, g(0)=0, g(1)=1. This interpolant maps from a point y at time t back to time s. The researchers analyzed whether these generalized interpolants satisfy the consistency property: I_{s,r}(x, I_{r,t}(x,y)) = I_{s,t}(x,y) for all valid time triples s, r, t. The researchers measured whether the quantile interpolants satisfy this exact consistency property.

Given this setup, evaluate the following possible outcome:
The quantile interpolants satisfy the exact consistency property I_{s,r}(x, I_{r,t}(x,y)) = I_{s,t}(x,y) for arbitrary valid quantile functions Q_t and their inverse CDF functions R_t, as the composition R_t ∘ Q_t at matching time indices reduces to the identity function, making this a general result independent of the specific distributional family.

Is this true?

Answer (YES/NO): YES